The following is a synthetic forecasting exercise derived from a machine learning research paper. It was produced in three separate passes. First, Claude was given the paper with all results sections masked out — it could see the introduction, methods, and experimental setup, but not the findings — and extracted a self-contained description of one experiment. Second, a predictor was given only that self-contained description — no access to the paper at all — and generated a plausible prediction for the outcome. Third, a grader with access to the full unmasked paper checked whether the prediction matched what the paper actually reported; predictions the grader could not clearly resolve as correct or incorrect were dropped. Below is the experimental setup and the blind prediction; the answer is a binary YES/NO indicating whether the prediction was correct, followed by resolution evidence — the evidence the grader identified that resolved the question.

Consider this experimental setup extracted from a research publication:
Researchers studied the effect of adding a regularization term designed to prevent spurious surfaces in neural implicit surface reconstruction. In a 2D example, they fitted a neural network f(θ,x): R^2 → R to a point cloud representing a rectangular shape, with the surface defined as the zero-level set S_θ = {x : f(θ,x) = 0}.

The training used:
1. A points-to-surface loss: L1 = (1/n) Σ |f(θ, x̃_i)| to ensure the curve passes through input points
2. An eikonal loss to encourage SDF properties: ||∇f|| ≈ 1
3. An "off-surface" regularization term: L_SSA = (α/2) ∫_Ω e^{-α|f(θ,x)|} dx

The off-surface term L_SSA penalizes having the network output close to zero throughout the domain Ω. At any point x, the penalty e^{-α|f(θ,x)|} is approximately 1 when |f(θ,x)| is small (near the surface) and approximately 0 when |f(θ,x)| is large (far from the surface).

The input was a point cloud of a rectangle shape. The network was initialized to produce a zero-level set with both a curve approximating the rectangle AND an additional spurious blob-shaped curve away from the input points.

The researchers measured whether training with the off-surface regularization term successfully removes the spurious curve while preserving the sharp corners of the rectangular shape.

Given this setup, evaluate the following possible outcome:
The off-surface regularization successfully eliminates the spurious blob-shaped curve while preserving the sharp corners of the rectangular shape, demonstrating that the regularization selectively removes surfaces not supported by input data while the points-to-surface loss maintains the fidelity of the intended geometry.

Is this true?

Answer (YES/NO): NO